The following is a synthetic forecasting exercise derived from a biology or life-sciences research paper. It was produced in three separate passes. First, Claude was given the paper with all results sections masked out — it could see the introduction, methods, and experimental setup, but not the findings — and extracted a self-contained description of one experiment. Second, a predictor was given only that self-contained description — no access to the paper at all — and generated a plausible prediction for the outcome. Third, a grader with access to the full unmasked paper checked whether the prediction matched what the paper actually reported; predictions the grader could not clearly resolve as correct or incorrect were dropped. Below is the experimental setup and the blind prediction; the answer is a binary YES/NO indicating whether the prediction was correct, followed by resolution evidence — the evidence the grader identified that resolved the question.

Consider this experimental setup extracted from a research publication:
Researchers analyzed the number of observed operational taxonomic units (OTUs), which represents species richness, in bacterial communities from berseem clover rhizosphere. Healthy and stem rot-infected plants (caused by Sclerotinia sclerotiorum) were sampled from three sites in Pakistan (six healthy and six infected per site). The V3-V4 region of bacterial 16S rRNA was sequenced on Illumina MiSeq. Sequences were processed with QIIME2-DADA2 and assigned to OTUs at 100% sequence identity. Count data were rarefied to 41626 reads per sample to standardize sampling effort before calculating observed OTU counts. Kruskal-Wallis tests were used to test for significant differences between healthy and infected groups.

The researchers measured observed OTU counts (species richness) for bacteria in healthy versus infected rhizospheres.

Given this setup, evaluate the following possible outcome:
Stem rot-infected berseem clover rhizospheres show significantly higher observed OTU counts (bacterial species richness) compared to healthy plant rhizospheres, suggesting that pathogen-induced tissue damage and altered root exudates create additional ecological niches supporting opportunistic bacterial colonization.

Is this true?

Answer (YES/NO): NO